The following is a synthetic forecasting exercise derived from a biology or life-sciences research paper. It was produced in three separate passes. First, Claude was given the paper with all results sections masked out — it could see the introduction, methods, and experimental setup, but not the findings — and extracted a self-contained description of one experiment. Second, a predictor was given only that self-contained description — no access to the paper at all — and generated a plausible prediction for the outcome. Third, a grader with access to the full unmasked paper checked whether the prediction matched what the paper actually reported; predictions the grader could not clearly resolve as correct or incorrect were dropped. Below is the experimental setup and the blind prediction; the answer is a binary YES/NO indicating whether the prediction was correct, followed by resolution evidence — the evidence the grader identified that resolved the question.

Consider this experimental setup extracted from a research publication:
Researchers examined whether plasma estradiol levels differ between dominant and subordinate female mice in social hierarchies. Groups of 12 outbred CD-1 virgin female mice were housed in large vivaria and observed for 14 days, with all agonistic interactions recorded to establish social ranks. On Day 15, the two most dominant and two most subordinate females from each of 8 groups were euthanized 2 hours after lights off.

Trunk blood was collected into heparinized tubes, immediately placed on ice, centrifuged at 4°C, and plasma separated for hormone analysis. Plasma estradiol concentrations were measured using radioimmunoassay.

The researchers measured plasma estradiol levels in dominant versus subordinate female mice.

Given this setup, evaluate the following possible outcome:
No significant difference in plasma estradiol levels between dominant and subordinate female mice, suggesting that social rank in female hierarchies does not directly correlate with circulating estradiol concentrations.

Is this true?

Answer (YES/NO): YES